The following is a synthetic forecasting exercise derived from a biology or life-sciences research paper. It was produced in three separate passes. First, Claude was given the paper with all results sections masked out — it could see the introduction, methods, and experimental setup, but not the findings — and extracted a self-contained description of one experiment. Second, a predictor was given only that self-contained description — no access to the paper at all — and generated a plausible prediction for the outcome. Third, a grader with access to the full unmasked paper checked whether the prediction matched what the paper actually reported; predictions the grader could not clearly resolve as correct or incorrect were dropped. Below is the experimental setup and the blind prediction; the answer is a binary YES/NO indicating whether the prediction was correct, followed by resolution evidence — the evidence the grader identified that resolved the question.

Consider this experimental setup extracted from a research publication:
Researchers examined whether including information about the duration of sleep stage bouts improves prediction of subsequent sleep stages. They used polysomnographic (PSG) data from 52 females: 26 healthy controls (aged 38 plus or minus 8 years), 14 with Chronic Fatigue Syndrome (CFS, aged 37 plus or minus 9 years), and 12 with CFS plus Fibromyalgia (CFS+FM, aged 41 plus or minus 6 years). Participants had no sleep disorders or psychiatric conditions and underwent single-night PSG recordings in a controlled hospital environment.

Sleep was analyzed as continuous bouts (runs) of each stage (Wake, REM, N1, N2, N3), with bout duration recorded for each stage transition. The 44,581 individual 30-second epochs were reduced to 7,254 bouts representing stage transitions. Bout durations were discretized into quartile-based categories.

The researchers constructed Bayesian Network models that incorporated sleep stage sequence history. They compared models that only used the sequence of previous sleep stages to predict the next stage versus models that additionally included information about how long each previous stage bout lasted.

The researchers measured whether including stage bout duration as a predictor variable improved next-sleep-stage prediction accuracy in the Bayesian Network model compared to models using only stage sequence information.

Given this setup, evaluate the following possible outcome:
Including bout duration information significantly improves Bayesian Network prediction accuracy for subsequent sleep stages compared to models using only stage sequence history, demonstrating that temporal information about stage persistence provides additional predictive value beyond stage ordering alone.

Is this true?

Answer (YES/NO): NO